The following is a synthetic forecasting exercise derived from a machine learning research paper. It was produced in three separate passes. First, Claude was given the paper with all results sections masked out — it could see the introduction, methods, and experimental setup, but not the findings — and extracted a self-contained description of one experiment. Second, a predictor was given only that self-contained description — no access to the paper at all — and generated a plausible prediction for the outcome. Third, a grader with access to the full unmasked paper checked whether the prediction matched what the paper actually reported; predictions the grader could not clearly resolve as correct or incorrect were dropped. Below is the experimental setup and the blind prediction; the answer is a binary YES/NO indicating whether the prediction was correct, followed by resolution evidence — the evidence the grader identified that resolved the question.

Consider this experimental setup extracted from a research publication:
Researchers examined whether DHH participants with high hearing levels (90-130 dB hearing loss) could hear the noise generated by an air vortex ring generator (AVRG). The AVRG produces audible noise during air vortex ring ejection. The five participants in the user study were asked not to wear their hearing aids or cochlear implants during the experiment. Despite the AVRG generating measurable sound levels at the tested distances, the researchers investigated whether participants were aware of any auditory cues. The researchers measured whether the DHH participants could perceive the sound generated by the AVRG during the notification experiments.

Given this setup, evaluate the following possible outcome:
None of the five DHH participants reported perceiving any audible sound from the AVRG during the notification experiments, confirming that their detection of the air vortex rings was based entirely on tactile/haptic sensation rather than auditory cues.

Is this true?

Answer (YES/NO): YES